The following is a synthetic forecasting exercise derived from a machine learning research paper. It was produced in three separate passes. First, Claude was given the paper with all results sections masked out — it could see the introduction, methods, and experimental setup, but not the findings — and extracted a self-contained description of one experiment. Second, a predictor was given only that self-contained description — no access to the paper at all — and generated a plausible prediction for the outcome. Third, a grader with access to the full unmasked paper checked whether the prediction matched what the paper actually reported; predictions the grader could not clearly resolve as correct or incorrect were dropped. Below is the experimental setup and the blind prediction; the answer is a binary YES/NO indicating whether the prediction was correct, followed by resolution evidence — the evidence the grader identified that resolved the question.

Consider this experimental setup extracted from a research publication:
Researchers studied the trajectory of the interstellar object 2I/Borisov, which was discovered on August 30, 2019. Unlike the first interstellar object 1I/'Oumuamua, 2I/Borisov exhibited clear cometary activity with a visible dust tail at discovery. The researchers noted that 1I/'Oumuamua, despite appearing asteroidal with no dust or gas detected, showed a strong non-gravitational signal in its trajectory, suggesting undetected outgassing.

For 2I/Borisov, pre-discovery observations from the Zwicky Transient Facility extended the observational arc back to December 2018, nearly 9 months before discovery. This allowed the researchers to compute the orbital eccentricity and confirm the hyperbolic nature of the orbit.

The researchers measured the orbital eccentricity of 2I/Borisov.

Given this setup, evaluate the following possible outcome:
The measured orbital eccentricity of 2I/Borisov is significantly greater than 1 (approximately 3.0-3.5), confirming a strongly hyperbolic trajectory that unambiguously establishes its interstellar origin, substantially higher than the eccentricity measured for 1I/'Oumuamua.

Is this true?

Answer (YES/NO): YES